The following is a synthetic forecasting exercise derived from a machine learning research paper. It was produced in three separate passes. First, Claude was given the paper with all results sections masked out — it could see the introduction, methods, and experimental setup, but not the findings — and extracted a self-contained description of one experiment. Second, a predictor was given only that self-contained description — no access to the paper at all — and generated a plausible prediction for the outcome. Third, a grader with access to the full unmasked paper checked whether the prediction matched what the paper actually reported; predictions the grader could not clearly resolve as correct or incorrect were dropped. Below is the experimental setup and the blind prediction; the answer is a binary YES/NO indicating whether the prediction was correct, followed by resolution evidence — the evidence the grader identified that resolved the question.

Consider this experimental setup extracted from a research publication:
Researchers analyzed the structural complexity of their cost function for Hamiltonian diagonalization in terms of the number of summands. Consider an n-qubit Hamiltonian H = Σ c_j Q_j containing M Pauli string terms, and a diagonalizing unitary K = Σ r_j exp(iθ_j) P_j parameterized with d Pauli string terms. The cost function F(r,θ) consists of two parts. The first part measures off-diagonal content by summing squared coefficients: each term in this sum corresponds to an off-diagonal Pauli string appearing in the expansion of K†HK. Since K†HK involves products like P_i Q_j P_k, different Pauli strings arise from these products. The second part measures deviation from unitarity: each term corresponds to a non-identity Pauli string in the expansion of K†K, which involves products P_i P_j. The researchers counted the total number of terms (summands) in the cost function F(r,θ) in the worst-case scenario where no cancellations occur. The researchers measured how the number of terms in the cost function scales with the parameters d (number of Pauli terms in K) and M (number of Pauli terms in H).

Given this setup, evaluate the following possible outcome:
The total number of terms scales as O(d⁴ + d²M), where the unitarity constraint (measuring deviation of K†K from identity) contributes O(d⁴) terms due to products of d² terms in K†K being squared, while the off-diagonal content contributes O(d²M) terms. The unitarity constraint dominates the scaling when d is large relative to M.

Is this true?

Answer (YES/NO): NO